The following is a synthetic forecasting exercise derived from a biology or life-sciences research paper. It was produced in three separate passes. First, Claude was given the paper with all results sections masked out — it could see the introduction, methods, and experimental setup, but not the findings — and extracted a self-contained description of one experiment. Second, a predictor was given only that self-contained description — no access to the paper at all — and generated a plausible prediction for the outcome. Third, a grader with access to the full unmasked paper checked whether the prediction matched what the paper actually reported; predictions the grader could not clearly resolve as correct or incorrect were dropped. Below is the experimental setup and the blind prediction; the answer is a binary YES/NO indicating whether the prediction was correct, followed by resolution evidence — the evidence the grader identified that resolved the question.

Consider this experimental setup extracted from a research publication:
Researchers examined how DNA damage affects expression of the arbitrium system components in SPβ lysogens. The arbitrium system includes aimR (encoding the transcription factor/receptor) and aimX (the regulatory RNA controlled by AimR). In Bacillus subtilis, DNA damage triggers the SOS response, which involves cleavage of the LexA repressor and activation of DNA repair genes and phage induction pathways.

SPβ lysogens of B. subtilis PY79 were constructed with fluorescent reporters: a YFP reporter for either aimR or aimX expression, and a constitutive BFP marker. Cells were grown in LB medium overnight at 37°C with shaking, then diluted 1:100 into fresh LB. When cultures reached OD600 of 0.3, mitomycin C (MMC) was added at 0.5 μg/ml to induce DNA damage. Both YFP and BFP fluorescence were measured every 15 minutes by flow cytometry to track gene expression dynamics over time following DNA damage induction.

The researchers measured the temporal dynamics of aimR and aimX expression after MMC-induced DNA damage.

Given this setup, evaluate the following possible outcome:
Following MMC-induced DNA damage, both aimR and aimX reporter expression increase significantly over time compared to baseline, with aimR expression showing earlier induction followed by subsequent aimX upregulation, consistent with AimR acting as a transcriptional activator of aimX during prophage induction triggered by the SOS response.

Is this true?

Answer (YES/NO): NO